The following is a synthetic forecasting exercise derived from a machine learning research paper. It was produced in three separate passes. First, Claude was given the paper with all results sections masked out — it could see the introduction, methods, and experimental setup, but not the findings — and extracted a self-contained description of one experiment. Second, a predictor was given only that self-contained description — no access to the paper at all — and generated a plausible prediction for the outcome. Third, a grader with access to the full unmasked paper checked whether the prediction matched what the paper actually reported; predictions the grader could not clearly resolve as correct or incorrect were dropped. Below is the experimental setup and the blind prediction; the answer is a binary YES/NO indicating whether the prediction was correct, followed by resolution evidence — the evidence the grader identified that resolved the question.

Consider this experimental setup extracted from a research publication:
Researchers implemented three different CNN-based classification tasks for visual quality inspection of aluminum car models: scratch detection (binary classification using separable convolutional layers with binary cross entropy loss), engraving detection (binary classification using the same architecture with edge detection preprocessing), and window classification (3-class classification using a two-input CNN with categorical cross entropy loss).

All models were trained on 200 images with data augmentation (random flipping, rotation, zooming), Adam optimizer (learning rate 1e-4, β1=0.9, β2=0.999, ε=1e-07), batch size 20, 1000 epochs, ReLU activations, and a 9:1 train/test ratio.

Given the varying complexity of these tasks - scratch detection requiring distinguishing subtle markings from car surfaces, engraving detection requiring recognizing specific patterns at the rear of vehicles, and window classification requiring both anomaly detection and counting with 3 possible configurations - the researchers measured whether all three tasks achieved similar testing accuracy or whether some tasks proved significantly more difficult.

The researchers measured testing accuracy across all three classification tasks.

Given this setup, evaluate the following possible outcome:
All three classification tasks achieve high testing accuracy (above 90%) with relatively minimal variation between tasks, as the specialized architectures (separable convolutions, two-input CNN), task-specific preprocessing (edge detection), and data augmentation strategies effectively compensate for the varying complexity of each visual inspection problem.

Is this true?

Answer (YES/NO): YES